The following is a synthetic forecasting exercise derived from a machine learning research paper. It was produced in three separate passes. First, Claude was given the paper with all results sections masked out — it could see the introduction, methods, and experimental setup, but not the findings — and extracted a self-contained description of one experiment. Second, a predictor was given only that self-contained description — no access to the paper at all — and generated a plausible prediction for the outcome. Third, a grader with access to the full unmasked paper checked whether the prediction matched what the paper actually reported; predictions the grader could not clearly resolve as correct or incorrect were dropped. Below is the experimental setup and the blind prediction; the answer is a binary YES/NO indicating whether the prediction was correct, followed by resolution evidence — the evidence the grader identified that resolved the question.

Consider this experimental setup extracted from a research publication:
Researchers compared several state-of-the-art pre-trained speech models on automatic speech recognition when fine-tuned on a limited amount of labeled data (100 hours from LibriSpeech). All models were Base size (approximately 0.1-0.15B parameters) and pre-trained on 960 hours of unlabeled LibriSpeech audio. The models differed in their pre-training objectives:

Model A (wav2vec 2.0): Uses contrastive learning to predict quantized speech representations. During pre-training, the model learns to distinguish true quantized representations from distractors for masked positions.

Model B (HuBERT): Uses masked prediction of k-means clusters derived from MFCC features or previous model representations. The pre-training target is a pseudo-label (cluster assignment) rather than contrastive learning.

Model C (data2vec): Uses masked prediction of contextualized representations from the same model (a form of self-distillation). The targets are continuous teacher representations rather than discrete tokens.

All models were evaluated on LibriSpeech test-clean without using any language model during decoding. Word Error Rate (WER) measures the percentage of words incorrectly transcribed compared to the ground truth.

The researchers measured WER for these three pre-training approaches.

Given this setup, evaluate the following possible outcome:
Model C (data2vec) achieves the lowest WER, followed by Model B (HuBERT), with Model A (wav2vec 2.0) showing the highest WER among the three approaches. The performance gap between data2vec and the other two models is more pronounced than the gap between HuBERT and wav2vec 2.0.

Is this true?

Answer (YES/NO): NO